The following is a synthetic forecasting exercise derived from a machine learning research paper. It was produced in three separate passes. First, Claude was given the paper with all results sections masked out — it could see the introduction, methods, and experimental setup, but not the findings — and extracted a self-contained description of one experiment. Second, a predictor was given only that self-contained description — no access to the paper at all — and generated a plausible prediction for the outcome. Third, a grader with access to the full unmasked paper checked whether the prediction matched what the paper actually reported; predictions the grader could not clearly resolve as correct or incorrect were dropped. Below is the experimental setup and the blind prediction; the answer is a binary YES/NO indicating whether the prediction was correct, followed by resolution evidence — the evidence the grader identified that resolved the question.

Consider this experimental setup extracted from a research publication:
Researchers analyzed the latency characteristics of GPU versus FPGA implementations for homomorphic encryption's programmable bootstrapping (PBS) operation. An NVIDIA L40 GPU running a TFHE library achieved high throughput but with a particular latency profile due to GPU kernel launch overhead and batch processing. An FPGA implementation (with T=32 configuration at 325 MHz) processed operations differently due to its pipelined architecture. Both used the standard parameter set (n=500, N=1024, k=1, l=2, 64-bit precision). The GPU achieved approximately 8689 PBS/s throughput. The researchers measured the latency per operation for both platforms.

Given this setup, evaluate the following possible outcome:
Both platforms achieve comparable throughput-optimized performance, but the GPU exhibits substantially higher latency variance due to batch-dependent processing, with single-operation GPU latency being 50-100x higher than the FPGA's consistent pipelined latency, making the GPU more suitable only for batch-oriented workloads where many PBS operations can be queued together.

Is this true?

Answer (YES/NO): NO